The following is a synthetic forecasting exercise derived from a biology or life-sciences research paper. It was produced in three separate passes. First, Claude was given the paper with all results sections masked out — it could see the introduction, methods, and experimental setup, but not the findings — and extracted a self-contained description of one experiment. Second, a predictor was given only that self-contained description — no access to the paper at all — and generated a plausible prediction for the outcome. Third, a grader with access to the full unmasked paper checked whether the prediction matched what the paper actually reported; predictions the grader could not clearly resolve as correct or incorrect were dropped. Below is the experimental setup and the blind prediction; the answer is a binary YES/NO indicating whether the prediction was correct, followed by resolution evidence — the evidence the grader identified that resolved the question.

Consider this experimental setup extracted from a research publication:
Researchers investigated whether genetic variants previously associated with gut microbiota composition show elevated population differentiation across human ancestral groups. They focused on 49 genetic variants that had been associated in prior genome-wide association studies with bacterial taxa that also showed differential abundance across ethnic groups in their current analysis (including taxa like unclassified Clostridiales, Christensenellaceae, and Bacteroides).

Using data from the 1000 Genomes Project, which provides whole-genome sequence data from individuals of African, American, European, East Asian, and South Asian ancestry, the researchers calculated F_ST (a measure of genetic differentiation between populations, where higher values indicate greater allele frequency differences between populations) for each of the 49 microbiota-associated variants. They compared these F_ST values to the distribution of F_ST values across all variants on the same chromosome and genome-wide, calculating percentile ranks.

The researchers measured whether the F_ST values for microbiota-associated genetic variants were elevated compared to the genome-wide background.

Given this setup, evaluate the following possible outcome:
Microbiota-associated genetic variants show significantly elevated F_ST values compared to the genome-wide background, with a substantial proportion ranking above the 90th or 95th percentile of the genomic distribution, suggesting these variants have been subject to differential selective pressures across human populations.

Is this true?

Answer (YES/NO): YES